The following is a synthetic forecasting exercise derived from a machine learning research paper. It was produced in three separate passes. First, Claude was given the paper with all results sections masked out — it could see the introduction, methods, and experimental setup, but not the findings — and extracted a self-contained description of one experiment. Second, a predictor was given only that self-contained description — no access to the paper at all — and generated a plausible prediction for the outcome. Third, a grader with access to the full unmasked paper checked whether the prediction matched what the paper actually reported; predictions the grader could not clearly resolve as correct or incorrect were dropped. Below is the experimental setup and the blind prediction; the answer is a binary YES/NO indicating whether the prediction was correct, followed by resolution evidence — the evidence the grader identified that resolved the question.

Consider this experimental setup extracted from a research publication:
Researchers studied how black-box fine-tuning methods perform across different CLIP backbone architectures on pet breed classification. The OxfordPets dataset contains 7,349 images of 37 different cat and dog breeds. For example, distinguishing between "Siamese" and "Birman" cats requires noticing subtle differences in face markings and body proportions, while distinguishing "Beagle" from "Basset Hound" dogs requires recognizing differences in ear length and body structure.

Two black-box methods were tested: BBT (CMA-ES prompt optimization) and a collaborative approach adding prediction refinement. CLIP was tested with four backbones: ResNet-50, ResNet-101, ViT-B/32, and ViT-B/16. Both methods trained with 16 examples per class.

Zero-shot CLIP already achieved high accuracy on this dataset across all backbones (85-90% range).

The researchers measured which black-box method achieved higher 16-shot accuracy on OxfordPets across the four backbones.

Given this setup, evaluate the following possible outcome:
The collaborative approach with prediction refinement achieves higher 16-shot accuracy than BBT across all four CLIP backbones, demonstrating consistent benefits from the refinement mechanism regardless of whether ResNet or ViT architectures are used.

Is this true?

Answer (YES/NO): NO